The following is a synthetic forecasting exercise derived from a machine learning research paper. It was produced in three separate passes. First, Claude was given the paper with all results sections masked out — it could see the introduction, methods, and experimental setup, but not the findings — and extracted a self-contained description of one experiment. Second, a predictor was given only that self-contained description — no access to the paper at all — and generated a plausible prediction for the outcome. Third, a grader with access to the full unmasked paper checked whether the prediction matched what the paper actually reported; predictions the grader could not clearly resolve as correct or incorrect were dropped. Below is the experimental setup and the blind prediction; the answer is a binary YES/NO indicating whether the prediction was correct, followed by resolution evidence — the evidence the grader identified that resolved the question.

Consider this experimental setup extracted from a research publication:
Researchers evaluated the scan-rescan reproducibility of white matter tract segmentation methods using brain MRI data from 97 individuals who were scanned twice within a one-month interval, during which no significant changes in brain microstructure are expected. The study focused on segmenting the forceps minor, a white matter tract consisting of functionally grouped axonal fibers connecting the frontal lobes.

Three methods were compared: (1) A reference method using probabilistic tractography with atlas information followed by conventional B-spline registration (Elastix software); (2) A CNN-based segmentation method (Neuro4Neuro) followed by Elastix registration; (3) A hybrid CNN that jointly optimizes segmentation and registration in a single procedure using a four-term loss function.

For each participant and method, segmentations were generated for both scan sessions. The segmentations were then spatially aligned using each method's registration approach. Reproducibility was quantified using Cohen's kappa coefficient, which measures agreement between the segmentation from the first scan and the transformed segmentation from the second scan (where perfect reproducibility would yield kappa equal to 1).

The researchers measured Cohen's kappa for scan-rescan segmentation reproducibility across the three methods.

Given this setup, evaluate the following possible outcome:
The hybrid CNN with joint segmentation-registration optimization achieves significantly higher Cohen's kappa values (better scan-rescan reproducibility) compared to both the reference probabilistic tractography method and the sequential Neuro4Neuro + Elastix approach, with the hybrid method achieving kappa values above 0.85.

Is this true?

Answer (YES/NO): NO